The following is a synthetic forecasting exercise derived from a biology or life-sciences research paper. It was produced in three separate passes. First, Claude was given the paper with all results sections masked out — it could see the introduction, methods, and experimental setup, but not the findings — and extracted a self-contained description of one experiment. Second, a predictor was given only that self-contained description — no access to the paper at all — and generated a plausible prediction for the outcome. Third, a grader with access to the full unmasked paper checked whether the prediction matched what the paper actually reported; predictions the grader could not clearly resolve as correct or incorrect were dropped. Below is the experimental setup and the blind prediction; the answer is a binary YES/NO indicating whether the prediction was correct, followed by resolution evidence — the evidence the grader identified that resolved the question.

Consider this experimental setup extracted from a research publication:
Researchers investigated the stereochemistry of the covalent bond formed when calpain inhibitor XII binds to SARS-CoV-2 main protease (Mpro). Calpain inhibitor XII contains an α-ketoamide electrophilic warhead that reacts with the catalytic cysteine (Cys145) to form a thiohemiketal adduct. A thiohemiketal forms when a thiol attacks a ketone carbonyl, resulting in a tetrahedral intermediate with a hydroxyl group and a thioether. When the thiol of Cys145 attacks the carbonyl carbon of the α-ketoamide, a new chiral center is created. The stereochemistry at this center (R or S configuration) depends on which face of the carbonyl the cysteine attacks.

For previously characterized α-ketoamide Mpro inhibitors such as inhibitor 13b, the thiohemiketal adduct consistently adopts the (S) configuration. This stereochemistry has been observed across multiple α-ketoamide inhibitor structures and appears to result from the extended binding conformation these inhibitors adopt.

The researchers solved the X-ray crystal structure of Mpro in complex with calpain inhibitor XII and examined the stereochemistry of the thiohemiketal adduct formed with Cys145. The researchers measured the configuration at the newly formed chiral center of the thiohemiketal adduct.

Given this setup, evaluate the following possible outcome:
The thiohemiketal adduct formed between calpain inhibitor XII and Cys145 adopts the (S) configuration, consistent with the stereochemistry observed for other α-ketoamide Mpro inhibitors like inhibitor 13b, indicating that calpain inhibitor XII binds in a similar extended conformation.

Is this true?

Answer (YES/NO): NO